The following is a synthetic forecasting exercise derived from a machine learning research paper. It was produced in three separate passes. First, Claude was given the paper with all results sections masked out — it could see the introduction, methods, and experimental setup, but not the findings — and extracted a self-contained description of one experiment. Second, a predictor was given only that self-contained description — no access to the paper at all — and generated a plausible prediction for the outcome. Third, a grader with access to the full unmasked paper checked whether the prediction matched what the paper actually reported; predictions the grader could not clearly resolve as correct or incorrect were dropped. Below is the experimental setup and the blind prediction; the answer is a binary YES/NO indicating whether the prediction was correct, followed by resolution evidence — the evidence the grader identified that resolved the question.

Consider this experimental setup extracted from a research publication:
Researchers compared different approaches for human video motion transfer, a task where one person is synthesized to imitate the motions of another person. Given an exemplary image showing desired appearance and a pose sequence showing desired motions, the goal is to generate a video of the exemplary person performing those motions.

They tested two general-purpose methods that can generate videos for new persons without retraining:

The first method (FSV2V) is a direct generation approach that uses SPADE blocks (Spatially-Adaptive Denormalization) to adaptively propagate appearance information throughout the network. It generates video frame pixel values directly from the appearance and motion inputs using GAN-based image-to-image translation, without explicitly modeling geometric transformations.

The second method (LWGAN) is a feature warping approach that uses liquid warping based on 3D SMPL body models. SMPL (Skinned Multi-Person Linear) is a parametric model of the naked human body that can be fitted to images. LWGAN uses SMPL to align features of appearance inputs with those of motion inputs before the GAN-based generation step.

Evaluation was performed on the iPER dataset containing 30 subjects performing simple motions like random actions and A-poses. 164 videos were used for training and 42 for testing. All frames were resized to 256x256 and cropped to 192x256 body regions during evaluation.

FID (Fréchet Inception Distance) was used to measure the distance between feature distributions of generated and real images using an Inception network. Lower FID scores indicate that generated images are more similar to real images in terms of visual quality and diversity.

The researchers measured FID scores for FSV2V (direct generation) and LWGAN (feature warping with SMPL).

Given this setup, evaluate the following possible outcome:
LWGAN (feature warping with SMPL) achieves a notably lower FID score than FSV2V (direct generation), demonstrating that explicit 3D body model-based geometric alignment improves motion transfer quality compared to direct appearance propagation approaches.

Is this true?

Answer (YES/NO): YES